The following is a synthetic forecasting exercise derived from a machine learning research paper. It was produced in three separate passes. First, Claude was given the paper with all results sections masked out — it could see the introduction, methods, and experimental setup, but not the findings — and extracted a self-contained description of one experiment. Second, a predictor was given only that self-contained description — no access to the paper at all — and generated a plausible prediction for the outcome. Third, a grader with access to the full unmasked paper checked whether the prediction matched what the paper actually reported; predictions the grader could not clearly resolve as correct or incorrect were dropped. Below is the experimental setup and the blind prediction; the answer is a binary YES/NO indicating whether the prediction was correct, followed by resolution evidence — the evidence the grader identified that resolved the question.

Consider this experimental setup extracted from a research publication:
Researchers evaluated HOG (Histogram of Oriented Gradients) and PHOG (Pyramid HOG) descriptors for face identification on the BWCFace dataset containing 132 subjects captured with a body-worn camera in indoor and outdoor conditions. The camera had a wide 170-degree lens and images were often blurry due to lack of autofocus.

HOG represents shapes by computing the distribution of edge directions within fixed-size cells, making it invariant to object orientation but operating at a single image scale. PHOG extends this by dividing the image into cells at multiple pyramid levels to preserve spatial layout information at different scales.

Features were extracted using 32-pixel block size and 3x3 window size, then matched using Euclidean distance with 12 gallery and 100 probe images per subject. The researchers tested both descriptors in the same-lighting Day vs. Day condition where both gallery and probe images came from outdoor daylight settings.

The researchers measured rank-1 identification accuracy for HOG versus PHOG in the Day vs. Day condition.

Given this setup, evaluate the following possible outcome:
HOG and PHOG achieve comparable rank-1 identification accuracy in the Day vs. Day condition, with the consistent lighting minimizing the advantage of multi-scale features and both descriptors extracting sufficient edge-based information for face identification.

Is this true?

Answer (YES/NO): NO